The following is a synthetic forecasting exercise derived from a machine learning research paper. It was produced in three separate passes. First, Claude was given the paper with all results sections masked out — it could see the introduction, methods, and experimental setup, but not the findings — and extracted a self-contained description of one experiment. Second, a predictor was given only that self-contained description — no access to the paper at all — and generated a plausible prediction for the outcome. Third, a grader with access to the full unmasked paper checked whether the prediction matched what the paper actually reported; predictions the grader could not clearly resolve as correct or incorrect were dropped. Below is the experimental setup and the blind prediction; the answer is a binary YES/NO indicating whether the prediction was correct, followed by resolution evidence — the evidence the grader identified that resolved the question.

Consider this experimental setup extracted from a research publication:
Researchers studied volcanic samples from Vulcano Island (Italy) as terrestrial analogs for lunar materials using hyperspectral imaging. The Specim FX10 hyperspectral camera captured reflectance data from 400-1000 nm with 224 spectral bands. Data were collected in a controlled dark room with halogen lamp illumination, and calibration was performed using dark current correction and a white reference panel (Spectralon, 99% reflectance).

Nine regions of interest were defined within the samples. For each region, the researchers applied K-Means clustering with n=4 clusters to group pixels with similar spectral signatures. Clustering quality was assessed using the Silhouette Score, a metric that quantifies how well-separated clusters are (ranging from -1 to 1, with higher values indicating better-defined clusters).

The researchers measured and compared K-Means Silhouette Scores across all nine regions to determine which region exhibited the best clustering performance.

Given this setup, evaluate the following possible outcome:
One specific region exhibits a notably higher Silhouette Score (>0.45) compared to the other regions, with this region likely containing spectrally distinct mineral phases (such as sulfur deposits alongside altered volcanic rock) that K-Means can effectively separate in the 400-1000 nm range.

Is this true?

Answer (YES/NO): NO